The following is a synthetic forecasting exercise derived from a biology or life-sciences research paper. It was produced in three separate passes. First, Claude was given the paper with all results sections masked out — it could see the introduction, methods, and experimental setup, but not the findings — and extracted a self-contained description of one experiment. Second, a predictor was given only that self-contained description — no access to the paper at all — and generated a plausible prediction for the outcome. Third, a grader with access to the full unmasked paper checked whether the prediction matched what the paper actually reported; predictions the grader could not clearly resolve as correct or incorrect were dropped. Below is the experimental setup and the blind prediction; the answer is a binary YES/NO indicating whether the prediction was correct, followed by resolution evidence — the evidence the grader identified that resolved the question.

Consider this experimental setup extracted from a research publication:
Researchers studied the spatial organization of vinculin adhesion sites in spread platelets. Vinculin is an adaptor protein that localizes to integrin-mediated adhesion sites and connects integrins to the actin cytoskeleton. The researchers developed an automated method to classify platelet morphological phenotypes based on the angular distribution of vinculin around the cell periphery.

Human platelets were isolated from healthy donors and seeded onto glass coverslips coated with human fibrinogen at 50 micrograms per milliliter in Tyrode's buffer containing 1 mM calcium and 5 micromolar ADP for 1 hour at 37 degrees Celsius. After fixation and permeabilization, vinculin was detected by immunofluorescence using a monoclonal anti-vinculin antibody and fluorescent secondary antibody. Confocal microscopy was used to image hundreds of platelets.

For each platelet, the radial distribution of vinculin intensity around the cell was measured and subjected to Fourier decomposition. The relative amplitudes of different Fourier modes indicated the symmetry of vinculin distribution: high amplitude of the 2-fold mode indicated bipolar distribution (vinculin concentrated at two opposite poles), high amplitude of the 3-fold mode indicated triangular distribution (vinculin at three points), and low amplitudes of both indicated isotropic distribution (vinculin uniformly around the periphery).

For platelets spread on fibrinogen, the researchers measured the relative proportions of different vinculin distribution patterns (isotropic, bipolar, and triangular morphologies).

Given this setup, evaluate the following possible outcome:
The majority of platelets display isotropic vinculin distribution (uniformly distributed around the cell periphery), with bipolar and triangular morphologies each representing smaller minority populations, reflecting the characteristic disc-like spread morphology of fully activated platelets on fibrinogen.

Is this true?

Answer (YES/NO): NO